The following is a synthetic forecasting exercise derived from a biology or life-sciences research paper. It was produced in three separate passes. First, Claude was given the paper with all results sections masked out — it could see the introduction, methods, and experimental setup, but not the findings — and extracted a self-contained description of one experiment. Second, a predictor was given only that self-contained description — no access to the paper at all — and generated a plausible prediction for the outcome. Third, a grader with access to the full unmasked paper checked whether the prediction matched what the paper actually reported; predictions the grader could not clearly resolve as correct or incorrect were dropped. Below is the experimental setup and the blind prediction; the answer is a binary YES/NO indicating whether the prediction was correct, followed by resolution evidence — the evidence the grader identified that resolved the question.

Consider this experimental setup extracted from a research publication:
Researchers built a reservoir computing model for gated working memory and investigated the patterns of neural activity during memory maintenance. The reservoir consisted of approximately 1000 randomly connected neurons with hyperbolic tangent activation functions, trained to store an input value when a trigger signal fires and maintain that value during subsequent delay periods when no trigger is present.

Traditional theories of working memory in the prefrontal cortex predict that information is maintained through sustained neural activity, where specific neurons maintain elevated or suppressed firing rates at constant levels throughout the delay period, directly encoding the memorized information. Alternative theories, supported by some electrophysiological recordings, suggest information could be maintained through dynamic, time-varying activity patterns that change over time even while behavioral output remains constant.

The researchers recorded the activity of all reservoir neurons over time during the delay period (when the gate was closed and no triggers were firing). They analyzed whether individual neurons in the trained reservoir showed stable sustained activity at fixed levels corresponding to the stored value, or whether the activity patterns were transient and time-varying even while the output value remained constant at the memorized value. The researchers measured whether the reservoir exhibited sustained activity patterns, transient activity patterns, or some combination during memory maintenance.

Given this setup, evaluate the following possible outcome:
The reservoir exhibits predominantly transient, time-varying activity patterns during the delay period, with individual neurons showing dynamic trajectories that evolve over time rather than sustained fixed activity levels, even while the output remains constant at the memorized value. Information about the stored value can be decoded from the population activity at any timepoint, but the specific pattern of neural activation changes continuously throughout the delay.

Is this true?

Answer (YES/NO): NO